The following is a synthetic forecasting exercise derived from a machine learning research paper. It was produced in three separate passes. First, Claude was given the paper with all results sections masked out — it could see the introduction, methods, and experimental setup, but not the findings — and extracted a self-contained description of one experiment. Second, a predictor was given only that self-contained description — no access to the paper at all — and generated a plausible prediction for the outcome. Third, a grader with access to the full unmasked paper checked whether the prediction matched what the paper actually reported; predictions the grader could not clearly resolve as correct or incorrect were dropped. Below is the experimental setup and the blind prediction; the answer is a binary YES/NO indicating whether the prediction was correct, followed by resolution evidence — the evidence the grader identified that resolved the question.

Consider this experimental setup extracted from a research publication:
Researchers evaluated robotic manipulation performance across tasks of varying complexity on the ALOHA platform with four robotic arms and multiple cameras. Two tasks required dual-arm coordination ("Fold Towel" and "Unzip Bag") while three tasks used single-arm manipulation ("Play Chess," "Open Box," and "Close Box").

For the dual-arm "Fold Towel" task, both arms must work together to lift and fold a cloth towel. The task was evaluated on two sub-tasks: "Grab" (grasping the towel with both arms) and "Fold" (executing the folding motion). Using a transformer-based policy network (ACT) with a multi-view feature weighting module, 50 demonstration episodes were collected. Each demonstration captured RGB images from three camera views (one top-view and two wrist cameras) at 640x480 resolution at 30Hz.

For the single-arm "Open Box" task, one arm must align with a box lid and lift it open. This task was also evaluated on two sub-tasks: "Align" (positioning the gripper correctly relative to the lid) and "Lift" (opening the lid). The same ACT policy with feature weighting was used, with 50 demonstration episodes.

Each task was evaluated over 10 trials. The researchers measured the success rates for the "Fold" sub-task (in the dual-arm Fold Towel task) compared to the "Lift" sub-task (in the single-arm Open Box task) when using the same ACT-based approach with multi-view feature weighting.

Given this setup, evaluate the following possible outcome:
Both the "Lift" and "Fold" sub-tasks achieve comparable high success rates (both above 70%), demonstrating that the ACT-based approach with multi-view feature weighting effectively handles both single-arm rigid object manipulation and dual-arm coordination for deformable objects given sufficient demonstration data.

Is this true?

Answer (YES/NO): NO